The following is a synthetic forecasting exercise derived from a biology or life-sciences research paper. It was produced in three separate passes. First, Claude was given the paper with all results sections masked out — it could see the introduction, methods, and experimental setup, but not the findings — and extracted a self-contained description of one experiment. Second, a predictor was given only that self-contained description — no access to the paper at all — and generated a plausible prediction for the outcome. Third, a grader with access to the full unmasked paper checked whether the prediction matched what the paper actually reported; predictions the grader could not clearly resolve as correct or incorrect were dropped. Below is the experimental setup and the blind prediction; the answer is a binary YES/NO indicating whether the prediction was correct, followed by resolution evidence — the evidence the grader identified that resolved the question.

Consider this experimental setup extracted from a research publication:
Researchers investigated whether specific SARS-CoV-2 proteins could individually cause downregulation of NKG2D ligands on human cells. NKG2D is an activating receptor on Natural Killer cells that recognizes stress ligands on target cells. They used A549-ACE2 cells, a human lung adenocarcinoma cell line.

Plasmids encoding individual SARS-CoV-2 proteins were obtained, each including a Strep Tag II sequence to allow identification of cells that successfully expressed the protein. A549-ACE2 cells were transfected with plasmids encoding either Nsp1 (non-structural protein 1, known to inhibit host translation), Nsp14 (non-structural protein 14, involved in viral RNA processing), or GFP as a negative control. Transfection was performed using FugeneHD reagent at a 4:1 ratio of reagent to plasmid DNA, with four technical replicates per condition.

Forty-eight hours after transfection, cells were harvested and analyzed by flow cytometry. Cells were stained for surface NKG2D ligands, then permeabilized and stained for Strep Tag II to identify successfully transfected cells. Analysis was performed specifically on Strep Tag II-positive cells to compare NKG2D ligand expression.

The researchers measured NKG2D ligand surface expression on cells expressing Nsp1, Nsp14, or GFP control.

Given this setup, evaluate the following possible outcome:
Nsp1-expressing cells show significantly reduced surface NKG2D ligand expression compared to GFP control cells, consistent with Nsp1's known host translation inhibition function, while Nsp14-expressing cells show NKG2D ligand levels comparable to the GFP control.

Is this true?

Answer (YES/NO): YES